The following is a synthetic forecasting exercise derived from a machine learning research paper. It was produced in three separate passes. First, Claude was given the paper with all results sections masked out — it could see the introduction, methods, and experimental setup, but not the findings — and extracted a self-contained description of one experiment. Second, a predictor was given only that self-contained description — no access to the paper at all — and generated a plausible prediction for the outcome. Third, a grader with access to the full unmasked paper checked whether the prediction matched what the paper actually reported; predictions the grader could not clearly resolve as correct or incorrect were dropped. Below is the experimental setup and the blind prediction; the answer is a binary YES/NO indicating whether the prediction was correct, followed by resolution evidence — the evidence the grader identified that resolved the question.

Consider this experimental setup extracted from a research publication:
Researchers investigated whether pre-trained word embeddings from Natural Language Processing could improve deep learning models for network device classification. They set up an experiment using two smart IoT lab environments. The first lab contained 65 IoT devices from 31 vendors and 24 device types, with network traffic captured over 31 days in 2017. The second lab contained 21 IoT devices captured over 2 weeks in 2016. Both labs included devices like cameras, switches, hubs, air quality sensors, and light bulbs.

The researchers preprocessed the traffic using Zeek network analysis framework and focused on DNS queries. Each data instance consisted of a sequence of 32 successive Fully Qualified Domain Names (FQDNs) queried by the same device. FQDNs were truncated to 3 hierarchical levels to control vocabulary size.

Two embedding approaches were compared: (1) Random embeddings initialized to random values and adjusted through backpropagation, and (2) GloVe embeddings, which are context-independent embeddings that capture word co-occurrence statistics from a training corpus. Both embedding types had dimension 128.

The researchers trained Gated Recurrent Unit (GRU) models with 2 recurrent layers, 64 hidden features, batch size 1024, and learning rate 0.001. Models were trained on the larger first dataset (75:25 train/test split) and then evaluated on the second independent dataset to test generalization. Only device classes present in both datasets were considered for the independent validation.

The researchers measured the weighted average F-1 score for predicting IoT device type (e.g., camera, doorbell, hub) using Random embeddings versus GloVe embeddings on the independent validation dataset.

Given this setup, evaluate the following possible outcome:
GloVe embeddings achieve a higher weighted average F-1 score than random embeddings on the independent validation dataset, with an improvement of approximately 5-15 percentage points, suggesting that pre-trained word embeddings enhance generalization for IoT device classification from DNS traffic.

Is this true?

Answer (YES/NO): NO